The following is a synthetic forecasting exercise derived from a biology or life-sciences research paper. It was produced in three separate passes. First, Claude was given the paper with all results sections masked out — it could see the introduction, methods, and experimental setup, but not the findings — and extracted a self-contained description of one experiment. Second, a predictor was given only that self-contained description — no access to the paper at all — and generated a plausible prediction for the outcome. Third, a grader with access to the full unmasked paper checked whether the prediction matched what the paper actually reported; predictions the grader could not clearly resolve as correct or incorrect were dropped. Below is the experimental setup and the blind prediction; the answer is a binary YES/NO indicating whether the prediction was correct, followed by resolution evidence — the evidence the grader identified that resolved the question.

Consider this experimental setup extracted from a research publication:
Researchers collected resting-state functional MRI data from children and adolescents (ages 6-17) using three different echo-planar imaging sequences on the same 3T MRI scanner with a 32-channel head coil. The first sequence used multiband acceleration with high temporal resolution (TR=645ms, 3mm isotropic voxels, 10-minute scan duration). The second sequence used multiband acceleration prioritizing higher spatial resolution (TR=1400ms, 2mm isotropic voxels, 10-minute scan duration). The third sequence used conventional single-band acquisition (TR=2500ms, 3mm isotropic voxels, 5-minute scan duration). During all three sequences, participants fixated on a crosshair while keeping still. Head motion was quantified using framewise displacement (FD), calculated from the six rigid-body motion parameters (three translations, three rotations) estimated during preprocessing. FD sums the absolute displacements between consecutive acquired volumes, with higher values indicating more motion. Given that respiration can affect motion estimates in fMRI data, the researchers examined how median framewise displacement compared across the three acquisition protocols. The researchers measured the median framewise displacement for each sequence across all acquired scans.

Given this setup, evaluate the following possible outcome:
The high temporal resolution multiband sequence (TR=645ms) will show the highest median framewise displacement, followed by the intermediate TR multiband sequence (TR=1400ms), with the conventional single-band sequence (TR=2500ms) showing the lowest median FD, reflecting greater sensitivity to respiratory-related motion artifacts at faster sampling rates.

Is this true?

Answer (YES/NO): NO